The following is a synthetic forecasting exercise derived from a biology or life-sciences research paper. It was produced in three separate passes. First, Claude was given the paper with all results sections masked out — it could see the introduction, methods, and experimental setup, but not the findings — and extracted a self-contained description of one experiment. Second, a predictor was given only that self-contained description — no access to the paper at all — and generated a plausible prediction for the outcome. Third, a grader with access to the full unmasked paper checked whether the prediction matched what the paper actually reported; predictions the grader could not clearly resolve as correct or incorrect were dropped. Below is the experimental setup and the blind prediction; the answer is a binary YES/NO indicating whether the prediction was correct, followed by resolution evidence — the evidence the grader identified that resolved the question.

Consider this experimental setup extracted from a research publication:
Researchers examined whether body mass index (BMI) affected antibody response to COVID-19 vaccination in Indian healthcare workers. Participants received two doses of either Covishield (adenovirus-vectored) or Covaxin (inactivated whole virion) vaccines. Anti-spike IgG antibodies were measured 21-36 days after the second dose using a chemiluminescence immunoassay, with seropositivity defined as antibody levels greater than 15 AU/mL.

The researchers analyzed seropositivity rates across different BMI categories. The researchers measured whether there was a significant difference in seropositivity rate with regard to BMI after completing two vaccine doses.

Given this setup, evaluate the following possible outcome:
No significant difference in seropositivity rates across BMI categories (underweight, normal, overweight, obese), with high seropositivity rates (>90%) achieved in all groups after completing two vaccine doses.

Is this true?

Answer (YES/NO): YES